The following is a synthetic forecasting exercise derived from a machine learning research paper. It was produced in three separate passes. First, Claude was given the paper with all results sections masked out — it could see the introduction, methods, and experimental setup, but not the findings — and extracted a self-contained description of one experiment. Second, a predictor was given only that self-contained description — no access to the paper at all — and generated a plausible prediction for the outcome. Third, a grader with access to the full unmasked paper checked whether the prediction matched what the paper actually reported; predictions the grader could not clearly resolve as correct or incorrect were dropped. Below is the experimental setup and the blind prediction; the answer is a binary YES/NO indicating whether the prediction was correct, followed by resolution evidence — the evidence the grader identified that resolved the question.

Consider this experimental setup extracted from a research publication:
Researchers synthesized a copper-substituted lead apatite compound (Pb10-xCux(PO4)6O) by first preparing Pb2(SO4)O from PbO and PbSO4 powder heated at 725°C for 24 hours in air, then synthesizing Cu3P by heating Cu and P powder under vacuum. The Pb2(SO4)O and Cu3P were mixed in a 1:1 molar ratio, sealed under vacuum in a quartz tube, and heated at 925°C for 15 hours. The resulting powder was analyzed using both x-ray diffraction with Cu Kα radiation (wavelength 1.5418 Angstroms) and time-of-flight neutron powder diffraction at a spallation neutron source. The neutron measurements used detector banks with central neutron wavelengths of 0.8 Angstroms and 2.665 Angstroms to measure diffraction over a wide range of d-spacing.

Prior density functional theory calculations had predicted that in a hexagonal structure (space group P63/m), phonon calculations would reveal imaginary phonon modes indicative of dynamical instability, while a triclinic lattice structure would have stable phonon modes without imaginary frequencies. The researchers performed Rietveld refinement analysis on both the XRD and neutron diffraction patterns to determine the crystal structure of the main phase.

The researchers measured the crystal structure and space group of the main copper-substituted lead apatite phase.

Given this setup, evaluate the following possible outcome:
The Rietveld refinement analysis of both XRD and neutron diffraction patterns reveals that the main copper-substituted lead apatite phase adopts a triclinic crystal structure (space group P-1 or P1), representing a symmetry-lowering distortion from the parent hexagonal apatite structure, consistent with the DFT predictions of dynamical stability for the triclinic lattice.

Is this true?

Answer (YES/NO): NO